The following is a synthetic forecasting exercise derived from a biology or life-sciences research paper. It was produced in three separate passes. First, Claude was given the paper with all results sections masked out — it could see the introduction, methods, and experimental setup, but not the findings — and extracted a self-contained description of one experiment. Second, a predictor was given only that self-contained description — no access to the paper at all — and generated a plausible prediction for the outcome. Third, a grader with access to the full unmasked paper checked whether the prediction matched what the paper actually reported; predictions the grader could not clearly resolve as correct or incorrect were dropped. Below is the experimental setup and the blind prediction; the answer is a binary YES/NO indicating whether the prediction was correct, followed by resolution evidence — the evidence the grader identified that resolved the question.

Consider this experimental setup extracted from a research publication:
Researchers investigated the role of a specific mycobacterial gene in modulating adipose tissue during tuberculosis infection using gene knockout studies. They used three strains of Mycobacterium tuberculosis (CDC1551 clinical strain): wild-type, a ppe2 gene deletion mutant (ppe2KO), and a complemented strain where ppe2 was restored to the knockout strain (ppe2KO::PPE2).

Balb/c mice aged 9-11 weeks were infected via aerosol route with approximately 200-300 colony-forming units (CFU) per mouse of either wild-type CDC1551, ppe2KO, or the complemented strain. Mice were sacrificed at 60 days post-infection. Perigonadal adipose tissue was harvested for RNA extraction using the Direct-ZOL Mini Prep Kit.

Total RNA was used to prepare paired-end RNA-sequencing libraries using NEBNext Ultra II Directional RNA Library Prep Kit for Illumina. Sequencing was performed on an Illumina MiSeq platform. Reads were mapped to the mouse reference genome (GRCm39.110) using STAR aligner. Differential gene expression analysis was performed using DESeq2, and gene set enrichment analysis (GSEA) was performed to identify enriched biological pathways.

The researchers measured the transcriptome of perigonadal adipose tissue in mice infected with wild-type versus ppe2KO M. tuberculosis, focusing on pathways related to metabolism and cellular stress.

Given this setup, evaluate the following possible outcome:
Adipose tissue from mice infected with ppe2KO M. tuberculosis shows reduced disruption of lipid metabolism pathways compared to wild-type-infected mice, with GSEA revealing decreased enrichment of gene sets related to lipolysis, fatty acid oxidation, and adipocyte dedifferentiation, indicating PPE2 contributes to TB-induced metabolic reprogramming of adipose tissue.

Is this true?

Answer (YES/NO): NO